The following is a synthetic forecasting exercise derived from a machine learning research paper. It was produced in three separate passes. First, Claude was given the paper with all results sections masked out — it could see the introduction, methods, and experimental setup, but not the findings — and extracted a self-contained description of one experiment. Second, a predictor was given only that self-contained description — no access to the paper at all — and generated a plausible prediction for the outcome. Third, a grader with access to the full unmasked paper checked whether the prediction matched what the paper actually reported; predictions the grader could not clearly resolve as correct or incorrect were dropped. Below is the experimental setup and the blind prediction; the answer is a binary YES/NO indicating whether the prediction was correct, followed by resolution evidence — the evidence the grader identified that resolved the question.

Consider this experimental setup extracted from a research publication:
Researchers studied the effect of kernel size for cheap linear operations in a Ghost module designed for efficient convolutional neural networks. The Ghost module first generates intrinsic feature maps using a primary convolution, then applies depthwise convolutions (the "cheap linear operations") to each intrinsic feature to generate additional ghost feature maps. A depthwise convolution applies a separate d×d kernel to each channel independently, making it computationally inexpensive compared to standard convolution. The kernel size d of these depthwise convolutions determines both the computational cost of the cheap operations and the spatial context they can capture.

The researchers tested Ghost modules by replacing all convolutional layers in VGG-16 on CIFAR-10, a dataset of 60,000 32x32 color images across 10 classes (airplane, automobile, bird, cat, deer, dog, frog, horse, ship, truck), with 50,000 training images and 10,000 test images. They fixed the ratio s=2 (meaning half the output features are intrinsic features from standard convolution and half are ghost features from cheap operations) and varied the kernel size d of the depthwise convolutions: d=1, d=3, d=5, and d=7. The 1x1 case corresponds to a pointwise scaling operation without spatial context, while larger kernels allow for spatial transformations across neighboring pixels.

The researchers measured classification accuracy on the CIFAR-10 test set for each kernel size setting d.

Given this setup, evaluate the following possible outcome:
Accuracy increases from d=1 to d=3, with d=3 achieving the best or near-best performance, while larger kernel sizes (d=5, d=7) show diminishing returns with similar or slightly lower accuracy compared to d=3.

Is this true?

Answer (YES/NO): YES